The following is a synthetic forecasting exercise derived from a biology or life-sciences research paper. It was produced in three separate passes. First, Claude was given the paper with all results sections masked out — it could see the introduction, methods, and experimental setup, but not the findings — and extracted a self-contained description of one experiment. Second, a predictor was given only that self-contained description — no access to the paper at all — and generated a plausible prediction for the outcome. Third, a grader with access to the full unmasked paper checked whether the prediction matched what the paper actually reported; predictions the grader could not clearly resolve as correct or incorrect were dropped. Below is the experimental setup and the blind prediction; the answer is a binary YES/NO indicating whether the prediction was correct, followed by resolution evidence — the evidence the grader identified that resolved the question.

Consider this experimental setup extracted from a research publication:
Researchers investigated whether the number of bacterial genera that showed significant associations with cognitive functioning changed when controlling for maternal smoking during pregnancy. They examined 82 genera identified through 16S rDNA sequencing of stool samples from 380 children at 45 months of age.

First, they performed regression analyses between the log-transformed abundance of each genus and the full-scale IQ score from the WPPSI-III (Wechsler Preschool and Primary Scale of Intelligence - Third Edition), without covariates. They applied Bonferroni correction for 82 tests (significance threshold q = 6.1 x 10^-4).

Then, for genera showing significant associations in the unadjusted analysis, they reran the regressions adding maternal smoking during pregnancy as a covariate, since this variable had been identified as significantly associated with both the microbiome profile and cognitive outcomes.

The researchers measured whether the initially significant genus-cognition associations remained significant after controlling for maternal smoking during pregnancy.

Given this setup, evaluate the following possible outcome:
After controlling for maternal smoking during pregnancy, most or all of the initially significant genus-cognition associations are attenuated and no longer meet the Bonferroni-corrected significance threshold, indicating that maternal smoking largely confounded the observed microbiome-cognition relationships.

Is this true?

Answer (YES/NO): NO